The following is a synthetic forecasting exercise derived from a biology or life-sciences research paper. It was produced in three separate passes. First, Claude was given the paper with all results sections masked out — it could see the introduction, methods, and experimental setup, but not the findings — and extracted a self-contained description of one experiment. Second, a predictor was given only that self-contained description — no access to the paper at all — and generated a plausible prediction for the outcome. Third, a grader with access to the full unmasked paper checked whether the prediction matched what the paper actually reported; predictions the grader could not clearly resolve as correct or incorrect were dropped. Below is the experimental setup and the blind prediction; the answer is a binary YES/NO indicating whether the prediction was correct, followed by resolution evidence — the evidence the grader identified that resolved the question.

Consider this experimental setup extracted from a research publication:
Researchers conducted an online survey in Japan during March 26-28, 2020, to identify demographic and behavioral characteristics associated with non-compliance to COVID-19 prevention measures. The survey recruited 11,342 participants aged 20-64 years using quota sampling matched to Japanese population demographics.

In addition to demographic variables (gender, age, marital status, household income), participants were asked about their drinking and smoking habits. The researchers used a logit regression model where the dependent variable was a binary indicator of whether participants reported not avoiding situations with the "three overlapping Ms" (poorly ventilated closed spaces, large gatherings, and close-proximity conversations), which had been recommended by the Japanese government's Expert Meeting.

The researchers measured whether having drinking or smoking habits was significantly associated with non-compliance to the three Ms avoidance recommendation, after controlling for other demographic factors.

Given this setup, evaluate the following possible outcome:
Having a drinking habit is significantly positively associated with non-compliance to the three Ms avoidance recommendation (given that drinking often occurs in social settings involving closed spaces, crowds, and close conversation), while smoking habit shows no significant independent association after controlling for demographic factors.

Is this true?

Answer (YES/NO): NO